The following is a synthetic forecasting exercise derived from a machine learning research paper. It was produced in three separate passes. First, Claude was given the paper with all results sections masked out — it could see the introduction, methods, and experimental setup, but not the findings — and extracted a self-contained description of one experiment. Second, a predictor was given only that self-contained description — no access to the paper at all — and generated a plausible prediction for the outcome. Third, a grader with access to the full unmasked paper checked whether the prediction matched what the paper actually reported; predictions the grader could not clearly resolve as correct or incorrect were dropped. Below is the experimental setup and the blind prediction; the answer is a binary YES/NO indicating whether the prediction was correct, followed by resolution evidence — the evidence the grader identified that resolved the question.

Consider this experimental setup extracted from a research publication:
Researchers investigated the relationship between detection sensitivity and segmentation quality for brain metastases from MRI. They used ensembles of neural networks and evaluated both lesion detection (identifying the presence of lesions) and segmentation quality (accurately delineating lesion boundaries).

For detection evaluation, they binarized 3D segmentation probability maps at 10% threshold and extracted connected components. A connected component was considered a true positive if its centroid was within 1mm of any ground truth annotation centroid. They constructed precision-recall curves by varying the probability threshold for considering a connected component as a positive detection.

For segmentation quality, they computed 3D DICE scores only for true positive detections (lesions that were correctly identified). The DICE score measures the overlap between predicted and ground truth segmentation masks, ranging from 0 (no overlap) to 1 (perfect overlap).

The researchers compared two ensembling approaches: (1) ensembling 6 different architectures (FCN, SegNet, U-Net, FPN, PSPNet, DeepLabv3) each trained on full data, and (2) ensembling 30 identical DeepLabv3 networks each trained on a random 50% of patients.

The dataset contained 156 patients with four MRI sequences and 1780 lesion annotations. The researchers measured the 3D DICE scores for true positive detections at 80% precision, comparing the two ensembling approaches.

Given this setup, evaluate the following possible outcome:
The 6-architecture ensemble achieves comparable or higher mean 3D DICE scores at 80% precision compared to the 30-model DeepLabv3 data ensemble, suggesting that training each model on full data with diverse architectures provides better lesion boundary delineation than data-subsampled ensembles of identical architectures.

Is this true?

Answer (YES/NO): NO